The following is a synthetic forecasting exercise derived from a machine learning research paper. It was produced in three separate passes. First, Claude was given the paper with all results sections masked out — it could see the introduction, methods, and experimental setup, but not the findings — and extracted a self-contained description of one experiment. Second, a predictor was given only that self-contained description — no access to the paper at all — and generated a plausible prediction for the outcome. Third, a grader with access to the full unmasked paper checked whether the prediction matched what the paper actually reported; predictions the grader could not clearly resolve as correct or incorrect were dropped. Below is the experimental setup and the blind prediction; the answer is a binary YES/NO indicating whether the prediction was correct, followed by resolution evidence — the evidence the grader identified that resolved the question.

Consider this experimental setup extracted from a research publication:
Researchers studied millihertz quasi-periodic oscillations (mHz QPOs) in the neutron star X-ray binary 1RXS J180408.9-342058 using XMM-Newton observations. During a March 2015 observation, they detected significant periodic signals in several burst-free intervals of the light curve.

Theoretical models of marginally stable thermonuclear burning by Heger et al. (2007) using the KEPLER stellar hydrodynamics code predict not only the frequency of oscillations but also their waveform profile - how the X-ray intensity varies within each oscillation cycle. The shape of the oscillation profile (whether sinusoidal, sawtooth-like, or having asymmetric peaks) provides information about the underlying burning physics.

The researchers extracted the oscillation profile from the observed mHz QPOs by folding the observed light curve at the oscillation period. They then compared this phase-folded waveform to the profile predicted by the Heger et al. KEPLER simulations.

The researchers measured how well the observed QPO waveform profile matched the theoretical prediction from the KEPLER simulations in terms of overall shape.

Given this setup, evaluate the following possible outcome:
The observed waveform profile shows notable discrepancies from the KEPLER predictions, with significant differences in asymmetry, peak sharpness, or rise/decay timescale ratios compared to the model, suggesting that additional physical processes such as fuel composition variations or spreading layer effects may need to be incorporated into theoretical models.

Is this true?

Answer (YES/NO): NO